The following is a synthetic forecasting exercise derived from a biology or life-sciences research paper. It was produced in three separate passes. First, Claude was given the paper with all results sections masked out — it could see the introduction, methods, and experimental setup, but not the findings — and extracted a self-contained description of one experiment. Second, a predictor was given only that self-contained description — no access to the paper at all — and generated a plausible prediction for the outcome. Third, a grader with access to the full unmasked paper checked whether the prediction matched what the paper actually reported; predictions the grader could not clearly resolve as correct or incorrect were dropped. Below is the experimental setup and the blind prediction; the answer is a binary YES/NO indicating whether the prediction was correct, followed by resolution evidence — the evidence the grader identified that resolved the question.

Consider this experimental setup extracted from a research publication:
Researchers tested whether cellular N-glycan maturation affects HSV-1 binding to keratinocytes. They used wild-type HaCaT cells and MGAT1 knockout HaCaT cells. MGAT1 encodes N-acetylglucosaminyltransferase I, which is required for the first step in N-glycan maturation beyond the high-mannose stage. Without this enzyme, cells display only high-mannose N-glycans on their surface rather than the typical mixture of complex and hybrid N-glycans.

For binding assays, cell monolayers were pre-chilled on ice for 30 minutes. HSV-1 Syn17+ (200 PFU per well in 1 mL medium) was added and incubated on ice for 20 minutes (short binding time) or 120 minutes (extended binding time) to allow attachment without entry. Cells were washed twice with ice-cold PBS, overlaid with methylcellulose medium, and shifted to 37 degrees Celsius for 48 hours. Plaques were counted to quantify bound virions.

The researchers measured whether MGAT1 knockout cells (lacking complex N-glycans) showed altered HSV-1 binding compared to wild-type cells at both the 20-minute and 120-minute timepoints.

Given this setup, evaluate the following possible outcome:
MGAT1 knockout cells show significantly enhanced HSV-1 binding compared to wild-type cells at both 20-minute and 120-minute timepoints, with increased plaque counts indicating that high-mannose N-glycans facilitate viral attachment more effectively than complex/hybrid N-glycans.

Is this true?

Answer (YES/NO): NO